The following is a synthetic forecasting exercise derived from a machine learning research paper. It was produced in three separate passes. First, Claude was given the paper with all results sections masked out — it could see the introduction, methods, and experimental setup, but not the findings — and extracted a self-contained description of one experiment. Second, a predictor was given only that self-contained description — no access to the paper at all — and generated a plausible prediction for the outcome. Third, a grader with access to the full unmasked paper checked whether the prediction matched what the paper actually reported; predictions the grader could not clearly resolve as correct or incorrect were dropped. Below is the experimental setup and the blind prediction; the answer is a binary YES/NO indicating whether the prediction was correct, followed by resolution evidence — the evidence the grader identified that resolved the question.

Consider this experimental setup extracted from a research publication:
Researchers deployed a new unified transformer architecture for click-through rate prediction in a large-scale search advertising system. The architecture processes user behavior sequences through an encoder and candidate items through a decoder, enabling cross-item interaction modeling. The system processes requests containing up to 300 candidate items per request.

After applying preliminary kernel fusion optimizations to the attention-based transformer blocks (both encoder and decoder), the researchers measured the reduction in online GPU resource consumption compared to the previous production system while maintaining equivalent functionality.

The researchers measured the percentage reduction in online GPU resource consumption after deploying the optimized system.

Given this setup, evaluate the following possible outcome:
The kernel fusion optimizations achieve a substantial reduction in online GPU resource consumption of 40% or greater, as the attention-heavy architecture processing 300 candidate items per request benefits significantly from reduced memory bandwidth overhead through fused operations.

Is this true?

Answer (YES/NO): NO